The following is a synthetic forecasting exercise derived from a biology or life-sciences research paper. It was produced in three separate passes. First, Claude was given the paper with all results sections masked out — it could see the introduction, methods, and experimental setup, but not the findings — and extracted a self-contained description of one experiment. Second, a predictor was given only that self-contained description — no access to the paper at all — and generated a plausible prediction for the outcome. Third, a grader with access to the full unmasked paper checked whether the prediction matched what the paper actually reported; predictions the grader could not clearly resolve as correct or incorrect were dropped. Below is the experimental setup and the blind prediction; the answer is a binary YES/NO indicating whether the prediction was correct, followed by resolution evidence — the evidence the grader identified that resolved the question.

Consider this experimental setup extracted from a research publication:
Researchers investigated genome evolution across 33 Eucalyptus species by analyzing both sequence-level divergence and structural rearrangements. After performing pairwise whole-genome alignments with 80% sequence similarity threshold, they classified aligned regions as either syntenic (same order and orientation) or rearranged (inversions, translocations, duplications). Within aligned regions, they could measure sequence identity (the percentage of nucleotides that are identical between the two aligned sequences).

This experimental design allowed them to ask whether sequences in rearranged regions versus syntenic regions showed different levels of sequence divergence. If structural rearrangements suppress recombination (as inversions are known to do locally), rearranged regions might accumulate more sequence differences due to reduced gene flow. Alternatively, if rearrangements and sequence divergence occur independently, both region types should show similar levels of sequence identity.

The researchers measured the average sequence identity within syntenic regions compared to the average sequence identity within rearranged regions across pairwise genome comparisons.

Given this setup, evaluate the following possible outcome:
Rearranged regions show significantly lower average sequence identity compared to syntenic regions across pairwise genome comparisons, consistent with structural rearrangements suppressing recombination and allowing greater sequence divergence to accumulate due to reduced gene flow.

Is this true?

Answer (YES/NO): NO